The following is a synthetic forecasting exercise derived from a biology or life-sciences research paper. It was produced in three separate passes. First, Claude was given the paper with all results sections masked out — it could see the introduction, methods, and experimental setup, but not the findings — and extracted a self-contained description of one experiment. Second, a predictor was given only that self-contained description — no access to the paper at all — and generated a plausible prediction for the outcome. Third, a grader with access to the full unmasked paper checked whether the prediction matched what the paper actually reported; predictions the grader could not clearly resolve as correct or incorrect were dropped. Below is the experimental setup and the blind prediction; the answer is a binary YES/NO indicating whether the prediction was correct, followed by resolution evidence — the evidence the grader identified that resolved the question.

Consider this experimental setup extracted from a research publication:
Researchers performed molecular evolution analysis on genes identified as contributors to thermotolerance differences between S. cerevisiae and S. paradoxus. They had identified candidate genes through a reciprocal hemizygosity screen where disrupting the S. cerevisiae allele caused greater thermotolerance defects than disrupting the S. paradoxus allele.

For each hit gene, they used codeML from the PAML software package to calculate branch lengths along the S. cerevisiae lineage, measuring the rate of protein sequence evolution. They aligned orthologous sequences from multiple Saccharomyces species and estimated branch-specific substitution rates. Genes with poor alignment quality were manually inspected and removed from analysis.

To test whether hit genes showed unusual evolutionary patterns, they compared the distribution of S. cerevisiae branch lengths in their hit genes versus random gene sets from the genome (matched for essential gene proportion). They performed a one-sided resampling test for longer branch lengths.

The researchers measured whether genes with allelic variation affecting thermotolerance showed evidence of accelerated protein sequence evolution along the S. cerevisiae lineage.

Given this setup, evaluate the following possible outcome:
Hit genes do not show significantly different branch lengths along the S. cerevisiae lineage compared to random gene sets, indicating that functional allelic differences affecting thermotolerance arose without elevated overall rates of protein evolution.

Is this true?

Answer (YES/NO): YES